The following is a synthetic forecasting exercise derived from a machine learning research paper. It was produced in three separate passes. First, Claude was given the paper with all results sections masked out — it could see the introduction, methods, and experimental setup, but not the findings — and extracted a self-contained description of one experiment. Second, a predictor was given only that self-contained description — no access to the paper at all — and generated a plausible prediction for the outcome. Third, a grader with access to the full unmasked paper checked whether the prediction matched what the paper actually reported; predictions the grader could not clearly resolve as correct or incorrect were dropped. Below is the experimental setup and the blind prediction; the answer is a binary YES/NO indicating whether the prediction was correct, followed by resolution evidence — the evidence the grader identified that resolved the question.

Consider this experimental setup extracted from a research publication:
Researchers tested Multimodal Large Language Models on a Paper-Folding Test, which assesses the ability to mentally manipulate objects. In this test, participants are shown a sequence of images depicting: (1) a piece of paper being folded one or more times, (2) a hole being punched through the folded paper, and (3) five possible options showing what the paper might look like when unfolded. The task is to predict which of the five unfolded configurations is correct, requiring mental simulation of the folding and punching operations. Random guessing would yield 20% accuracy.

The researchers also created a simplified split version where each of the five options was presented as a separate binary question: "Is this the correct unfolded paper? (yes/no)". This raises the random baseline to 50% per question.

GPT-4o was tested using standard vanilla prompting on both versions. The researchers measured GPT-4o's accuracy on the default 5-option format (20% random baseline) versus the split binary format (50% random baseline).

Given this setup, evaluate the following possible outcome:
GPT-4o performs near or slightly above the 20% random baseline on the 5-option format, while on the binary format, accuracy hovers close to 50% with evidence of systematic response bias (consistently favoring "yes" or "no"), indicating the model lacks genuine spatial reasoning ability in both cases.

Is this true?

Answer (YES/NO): NO